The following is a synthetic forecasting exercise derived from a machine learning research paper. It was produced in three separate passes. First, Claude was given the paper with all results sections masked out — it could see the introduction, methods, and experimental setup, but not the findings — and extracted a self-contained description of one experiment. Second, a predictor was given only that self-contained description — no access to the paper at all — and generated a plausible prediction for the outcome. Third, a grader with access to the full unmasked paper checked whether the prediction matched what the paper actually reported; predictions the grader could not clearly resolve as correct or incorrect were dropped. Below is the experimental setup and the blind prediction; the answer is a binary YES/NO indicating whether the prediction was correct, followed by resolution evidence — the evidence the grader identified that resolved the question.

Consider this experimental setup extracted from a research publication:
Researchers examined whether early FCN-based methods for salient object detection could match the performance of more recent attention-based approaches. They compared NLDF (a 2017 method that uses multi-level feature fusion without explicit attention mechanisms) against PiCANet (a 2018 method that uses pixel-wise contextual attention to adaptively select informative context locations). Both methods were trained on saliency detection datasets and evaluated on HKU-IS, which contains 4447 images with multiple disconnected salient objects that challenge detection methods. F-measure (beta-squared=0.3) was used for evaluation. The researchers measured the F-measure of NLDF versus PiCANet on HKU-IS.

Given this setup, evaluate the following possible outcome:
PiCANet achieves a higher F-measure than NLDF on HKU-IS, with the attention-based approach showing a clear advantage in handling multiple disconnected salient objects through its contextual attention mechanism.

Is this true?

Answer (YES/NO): YES